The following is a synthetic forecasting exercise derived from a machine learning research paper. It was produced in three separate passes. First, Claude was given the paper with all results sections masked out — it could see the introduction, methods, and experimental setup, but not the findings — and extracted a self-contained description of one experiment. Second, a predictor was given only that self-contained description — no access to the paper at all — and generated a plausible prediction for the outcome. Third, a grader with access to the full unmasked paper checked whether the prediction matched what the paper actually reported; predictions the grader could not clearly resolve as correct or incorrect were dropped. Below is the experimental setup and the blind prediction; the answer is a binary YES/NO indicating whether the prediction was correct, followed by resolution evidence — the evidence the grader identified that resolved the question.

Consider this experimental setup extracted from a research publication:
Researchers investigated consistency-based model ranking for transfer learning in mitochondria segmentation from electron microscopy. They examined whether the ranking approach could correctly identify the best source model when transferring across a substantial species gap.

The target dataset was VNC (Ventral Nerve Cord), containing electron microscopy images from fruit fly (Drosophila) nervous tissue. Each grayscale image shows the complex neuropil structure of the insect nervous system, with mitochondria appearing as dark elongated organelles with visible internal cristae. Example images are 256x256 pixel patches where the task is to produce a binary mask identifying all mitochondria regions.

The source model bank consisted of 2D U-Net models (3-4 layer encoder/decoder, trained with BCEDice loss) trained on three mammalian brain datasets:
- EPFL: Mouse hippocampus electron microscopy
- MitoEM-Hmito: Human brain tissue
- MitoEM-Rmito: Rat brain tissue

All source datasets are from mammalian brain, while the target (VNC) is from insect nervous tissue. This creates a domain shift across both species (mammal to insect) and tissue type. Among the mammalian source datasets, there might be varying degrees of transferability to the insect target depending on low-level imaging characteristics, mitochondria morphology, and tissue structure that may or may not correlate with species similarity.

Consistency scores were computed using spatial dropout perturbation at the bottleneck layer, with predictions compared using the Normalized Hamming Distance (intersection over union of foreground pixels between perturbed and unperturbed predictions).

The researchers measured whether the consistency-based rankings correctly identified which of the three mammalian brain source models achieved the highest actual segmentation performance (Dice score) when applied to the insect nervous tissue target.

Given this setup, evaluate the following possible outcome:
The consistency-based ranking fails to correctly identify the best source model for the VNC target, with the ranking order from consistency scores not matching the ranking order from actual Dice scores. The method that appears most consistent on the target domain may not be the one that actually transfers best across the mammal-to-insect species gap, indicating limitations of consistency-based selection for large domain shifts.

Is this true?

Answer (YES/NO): NO